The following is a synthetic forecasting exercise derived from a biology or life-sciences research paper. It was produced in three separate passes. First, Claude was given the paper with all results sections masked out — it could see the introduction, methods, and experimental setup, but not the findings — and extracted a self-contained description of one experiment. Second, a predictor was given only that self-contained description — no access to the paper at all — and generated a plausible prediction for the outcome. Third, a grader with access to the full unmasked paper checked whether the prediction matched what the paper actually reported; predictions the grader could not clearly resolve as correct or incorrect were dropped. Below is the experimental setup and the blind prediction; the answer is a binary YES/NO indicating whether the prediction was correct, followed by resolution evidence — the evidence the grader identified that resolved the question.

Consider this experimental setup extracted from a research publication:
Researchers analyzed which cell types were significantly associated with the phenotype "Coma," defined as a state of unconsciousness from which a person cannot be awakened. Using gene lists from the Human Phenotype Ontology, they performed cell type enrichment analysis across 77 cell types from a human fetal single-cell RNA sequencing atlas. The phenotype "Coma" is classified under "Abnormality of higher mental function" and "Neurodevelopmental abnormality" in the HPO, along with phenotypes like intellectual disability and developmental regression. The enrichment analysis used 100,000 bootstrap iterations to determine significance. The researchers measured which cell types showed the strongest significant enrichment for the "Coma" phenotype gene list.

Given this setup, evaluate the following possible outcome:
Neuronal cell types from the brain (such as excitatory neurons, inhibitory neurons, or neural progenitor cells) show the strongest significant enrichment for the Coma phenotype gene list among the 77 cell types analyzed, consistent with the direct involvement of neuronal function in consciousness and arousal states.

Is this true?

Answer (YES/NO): NO